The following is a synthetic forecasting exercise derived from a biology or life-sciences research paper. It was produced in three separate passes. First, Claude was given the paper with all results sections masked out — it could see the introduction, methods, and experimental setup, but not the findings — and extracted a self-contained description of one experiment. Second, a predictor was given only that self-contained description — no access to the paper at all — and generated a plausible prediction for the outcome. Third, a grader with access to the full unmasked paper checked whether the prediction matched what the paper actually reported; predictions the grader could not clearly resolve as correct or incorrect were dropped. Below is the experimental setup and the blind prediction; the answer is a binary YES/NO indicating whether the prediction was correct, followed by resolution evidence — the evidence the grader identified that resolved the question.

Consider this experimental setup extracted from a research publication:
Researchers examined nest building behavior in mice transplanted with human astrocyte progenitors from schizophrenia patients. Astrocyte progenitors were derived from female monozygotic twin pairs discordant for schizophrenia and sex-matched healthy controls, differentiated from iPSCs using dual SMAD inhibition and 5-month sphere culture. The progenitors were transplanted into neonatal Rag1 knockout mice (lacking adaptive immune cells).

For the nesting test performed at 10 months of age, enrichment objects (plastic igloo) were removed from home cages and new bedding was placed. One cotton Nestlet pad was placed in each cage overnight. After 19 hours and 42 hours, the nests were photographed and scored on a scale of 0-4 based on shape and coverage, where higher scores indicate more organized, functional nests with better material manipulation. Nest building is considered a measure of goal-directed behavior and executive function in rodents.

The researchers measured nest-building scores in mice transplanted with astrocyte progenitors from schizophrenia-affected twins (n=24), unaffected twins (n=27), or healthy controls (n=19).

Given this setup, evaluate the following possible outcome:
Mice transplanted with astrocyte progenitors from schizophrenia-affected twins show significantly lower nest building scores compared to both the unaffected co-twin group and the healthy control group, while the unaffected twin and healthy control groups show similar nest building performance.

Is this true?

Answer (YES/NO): NO